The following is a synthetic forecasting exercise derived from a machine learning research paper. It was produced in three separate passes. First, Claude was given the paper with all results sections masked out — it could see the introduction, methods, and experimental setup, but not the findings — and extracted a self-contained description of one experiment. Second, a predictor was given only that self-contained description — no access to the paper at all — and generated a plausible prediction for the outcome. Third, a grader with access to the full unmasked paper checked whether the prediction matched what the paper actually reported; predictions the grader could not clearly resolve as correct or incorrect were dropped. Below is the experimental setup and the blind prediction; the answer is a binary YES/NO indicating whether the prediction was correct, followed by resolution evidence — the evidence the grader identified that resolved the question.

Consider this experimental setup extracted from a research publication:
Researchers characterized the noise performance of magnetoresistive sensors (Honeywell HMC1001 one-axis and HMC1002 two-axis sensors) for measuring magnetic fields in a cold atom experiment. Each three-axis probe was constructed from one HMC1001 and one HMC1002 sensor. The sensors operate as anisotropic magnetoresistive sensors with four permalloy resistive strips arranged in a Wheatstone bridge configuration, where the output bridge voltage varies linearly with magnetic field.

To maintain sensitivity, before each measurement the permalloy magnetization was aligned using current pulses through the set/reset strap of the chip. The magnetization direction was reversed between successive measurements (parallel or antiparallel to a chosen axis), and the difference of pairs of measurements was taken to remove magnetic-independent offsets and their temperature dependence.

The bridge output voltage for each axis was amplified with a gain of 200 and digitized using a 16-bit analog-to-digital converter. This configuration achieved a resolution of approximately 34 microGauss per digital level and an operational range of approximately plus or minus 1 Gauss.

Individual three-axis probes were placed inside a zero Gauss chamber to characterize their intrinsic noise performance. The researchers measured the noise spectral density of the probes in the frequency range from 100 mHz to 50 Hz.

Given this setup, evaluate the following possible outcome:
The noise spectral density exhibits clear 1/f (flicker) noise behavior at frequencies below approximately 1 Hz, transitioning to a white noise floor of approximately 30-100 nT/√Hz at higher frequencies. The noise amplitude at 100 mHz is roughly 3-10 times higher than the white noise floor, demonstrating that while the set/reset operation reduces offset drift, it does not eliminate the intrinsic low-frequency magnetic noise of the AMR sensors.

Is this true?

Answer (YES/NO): NO